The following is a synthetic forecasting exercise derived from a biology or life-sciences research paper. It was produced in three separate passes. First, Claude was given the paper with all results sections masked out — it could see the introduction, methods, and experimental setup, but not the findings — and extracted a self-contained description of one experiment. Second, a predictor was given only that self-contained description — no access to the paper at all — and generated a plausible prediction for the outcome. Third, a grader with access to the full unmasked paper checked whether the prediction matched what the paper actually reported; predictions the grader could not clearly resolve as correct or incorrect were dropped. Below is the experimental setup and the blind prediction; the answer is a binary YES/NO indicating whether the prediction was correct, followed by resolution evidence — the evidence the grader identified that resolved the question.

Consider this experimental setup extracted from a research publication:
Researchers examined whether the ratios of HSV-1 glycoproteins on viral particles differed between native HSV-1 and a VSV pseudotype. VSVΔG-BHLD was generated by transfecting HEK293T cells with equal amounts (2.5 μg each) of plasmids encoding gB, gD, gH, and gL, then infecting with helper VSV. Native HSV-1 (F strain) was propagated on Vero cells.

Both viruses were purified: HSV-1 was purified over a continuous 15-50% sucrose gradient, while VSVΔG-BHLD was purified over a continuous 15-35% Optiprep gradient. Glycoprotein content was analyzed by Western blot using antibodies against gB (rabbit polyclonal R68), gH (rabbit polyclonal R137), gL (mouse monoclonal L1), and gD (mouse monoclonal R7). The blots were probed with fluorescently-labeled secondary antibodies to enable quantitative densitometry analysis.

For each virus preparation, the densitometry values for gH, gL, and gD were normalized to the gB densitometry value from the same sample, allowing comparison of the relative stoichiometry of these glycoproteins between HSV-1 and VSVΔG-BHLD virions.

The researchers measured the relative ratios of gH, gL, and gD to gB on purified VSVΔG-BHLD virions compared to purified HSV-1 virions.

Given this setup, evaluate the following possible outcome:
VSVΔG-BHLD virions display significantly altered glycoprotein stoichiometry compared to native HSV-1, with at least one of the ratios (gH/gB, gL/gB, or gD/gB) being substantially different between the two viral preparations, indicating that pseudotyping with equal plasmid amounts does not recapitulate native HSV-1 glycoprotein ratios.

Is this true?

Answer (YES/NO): NO